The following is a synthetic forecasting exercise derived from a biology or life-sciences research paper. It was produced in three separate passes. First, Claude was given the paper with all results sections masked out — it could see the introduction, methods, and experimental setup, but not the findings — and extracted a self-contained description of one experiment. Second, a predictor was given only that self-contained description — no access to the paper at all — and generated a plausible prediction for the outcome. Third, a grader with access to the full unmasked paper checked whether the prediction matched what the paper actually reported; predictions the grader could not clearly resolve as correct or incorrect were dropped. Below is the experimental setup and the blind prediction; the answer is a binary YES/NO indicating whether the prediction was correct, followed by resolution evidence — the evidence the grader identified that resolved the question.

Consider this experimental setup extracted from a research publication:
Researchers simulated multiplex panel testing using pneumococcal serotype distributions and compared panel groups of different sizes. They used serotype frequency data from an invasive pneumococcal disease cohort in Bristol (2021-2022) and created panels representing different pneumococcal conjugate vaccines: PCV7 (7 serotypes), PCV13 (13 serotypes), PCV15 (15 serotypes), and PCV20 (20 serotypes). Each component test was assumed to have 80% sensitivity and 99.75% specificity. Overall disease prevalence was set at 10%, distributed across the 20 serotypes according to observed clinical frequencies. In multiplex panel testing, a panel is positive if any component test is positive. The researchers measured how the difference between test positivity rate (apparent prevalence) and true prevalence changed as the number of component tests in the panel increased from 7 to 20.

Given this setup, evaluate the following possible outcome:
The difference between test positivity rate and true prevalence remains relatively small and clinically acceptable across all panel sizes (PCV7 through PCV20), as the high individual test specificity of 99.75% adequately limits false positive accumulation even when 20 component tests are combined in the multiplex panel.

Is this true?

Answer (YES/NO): NO